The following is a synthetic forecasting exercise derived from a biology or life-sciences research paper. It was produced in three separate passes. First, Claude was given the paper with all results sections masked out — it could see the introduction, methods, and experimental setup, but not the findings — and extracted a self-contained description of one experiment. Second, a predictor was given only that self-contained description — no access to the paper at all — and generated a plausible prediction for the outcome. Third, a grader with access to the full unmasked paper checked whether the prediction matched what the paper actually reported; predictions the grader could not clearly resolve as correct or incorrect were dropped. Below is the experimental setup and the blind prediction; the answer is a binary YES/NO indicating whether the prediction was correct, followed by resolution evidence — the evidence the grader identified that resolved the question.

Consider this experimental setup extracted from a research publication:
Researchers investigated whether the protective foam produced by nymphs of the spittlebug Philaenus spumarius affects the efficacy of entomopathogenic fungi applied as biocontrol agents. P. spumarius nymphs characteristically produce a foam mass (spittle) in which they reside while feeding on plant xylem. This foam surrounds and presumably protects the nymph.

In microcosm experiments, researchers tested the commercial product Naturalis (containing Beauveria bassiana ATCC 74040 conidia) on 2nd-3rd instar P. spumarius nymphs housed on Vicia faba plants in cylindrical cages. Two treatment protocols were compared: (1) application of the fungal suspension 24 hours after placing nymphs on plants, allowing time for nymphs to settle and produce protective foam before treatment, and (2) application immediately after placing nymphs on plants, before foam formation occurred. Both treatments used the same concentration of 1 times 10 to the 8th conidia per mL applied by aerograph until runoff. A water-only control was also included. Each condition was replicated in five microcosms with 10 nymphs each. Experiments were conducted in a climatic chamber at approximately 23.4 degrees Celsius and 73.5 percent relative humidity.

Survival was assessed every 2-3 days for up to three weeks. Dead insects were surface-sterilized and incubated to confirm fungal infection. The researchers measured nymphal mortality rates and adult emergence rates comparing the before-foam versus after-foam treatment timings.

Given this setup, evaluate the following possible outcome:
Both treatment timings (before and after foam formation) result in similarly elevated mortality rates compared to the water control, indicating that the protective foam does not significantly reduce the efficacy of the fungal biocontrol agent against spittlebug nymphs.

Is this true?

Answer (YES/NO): YES